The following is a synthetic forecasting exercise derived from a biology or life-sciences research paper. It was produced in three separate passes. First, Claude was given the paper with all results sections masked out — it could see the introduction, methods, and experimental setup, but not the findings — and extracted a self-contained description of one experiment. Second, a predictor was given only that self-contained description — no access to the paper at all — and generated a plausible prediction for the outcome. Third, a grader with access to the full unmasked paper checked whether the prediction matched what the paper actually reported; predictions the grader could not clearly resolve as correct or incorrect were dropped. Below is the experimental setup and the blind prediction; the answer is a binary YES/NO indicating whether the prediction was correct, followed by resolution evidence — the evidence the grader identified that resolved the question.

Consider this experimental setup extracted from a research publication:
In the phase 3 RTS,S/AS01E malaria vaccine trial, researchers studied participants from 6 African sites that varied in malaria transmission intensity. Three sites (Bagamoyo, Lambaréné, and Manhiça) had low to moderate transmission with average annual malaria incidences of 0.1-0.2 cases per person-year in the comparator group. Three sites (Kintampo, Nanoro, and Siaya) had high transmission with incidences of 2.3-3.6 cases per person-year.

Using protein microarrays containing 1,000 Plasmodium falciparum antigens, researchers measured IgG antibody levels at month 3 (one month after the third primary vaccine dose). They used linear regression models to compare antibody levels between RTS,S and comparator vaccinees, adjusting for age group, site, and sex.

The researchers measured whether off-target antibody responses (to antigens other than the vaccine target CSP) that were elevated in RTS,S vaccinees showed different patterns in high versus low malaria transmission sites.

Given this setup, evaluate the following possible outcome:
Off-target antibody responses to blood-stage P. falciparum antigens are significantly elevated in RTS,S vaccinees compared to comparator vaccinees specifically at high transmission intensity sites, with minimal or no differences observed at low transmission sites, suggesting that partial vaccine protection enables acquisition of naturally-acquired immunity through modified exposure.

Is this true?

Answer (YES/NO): NO